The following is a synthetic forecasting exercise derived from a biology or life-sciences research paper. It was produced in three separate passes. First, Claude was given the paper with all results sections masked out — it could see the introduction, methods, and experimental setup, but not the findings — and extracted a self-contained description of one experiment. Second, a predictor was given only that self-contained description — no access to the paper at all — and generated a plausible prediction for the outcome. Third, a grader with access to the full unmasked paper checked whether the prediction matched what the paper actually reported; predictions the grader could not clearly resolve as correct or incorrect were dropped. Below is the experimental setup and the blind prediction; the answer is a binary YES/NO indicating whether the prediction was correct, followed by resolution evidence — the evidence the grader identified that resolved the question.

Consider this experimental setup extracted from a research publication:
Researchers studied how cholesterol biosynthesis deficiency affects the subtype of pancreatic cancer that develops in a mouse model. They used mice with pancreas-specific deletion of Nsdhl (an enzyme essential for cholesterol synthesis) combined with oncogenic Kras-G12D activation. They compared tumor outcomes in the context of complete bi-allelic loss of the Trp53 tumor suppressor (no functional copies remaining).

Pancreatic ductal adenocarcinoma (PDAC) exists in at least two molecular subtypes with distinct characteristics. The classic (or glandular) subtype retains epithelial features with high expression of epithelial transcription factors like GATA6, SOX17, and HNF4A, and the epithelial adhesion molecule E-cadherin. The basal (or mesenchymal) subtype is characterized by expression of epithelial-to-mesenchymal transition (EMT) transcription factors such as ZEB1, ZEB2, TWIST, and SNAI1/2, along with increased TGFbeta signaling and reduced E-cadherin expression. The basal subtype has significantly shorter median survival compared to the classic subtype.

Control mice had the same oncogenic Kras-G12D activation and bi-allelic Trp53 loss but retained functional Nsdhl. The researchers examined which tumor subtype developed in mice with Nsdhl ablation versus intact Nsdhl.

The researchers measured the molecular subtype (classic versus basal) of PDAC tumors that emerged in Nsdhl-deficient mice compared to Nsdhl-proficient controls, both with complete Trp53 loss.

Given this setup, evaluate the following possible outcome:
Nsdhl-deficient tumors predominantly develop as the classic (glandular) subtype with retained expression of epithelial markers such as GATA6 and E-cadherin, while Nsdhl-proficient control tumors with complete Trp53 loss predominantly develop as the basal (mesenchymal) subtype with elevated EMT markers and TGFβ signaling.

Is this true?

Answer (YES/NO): NO